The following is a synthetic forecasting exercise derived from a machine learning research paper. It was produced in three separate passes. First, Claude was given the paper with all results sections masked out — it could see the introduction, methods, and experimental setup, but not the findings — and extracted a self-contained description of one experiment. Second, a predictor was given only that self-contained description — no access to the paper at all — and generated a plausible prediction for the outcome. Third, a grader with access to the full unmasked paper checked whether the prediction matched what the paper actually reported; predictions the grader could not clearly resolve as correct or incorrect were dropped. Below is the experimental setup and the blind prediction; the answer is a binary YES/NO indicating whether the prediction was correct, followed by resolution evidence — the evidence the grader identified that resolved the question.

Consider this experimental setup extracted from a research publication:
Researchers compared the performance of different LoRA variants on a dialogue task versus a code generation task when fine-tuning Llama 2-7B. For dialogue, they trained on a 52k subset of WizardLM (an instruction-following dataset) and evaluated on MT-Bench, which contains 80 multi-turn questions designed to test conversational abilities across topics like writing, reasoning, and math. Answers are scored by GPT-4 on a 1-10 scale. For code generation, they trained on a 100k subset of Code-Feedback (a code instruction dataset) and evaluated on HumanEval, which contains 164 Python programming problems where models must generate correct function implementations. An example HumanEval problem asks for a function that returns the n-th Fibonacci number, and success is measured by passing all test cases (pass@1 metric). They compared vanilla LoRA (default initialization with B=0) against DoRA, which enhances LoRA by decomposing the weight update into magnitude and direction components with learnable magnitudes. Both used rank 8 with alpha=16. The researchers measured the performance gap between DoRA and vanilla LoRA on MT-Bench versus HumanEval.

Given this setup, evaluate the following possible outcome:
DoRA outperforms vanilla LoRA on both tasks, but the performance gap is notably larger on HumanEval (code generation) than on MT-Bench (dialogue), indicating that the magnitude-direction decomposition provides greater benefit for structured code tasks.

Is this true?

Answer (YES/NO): YES